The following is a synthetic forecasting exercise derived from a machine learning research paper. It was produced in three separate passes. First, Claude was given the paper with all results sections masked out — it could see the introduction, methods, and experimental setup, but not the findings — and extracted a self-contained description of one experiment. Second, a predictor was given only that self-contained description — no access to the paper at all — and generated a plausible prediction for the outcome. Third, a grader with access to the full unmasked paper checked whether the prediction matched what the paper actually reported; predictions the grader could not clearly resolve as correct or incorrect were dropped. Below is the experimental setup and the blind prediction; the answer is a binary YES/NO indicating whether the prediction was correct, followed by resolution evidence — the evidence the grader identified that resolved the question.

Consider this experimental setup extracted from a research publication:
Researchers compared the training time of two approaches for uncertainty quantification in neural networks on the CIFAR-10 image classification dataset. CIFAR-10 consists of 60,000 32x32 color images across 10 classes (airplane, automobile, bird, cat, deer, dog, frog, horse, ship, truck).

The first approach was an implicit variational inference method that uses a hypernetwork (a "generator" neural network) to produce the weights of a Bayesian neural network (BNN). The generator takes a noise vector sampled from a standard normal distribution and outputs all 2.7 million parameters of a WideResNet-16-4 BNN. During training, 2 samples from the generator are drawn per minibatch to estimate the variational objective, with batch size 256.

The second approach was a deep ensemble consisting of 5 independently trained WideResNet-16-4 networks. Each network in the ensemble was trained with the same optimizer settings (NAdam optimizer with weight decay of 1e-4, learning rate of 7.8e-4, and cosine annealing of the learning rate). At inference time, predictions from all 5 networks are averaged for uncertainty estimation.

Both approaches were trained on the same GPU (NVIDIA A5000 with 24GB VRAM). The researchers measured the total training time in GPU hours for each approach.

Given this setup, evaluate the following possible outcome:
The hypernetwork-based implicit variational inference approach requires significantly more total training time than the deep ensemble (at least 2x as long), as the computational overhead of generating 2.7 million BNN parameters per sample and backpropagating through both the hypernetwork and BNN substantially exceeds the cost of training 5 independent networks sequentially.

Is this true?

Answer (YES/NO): NO